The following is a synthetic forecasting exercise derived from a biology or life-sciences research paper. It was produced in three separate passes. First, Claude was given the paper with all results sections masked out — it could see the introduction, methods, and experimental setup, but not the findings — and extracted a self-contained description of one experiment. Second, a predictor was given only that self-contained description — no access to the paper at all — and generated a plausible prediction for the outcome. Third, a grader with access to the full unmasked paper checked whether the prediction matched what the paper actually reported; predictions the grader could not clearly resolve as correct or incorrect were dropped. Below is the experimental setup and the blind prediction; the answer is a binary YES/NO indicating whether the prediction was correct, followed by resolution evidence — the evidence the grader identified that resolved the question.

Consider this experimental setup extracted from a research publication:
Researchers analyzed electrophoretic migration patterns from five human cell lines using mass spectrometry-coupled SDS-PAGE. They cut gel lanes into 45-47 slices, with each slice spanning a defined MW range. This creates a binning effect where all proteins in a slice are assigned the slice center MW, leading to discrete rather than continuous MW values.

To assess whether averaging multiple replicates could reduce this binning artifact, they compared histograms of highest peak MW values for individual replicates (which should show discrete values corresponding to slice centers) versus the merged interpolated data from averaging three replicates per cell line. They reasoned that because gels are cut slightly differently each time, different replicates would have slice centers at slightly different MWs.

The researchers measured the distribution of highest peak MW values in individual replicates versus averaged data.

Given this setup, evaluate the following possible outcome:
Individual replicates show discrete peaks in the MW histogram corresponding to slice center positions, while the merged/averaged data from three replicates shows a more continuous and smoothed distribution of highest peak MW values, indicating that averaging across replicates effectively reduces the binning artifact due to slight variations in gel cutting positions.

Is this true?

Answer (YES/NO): YES